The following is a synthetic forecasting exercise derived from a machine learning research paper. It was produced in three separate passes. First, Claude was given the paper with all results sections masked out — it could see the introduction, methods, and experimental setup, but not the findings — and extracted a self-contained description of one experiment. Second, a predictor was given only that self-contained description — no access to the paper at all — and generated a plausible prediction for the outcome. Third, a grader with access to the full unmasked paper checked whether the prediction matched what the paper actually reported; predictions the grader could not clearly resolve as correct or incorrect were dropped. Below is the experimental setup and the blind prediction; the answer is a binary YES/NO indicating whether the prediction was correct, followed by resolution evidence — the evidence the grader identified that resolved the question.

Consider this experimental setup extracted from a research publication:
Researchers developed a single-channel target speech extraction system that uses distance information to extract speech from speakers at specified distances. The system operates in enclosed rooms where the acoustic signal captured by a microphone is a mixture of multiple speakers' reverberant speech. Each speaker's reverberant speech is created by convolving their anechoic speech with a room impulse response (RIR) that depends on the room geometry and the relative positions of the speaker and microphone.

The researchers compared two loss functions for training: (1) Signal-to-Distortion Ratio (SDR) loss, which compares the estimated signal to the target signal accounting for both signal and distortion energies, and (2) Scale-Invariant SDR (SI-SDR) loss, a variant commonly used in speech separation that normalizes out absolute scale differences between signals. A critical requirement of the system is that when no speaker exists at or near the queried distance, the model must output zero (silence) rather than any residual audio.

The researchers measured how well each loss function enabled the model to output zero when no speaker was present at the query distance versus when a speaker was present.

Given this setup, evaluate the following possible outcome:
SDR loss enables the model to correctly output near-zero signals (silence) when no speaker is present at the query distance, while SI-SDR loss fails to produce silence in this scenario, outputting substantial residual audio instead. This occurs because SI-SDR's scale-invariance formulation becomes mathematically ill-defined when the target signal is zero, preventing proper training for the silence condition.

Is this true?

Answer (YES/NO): NO